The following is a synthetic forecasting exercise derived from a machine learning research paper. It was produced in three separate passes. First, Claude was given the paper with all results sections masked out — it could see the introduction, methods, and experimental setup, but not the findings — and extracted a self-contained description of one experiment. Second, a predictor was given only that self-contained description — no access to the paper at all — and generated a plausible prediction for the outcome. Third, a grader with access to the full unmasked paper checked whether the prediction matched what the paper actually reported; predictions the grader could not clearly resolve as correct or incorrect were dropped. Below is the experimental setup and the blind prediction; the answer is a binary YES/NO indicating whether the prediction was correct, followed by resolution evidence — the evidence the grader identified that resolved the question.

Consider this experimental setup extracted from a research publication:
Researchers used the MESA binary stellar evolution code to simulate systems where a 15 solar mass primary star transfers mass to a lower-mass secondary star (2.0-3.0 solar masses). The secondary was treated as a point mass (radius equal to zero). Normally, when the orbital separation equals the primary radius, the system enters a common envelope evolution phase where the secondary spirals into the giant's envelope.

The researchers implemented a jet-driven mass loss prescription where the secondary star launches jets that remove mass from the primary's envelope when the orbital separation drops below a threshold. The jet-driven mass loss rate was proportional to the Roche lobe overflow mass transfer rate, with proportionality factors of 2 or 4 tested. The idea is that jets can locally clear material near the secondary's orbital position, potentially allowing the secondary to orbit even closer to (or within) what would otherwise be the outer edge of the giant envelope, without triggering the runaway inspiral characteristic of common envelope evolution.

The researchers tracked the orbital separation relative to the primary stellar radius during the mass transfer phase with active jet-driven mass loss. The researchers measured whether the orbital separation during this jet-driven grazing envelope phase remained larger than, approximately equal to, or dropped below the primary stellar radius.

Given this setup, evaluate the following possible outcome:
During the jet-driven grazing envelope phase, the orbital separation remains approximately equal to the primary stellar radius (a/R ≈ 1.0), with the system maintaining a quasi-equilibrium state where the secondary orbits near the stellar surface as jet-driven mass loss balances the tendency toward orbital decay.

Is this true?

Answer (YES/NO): YES